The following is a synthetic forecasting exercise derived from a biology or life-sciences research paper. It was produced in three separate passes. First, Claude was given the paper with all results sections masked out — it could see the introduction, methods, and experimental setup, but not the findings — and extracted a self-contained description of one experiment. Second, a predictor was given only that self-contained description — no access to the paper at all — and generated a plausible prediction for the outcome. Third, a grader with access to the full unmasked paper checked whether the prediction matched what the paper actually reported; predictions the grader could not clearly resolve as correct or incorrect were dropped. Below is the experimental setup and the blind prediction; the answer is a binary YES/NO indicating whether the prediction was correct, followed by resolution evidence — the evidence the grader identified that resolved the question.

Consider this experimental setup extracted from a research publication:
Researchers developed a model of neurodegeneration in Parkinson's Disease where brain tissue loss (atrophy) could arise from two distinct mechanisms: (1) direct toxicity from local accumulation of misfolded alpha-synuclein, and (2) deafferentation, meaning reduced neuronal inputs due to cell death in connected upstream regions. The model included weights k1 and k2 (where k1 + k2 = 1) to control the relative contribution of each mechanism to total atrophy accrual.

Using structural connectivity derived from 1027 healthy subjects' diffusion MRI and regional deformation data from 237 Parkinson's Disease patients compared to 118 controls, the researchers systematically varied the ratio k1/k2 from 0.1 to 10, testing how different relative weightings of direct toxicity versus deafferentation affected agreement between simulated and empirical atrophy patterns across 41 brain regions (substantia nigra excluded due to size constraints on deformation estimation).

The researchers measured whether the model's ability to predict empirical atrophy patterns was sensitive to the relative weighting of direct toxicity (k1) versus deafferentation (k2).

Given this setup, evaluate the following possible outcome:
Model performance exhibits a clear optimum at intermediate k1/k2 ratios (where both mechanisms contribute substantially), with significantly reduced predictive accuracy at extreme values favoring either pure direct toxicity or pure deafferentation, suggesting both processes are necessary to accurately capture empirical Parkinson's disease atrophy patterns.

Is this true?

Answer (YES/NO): NO